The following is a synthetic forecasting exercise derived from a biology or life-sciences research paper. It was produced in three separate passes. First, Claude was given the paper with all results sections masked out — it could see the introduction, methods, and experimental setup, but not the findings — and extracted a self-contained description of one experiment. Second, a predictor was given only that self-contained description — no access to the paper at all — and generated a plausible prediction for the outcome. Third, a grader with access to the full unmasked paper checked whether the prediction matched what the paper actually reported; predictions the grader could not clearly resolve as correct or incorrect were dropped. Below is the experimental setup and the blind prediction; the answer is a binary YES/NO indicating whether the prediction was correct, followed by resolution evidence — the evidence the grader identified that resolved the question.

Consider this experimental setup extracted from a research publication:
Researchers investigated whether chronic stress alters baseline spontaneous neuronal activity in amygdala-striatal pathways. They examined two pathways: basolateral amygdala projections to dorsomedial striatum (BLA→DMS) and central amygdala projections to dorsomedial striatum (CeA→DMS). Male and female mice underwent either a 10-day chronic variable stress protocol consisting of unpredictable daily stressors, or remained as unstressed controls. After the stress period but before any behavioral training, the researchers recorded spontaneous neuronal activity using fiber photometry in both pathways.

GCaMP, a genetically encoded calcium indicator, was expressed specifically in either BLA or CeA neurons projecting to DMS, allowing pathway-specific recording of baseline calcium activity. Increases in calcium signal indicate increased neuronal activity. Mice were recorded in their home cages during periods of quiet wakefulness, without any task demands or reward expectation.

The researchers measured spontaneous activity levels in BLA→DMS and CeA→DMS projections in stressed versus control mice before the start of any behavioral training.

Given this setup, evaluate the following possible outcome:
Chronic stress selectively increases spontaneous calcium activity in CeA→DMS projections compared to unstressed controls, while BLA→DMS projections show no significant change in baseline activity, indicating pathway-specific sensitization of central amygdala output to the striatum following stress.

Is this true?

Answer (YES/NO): NO